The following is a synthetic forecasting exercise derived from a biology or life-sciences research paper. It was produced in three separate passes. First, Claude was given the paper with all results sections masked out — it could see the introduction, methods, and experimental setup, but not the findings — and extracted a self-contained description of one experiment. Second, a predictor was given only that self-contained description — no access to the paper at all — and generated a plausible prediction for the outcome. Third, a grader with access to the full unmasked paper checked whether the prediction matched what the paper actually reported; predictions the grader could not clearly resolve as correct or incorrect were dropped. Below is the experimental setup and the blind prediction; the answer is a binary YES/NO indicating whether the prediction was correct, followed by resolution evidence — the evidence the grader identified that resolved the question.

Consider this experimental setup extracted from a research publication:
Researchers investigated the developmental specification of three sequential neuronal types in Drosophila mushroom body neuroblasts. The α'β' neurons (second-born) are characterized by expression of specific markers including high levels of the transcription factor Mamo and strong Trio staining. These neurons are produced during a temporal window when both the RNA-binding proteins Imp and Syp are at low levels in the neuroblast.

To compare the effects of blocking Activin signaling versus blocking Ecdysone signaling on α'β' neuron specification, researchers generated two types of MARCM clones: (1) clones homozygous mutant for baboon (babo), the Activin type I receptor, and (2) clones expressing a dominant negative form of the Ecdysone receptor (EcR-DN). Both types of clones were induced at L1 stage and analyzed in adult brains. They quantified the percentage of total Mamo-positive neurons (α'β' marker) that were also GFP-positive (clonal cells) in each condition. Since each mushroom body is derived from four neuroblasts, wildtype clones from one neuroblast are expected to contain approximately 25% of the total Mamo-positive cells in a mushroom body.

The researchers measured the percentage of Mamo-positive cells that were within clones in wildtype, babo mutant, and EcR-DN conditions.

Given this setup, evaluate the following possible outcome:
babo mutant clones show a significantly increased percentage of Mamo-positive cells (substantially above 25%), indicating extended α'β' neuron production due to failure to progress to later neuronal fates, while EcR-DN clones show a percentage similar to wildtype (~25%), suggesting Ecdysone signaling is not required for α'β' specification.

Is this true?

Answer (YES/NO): NO